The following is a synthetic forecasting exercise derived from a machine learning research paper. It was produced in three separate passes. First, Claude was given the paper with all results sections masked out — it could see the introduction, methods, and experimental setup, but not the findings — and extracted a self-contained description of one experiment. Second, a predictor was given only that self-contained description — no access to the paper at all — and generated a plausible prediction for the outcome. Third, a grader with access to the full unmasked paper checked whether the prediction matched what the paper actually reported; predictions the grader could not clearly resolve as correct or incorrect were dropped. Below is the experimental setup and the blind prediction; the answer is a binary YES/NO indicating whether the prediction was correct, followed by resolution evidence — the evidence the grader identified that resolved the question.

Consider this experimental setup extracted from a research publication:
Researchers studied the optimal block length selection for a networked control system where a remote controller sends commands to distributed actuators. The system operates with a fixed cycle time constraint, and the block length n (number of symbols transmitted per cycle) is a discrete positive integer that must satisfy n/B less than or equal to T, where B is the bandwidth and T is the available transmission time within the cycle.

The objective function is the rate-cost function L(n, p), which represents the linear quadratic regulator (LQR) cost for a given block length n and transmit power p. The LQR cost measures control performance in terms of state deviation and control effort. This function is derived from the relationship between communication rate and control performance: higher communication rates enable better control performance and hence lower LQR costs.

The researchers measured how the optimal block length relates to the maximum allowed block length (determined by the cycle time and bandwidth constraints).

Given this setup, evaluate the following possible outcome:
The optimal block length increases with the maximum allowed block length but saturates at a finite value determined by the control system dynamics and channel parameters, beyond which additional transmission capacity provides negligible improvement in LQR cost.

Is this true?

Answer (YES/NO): NO